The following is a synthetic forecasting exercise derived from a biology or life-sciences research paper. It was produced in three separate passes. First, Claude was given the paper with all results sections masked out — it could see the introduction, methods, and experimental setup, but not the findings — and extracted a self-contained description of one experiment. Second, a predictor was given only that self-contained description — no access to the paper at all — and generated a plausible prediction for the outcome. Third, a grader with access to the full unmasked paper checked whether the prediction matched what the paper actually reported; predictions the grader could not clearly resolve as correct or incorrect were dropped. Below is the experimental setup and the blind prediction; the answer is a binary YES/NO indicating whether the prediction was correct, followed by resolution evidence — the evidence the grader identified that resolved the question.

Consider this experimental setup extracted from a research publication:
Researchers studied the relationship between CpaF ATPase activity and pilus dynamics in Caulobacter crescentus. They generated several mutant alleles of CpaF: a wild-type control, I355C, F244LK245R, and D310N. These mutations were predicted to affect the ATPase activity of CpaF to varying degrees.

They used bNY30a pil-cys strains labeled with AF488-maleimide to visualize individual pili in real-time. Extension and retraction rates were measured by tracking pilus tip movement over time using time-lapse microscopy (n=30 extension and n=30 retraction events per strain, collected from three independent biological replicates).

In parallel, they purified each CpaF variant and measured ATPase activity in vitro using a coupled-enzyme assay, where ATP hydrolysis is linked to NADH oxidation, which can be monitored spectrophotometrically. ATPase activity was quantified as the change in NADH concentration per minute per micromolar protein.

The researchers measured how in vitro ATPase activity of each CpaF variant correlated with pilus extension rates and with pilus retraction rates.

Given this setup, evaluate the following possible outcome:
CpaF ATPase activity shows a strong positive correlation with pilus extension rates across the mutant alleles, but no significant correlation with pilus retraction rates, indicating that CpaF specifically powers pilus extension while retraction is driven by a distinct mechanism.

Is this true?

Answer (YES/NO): NO